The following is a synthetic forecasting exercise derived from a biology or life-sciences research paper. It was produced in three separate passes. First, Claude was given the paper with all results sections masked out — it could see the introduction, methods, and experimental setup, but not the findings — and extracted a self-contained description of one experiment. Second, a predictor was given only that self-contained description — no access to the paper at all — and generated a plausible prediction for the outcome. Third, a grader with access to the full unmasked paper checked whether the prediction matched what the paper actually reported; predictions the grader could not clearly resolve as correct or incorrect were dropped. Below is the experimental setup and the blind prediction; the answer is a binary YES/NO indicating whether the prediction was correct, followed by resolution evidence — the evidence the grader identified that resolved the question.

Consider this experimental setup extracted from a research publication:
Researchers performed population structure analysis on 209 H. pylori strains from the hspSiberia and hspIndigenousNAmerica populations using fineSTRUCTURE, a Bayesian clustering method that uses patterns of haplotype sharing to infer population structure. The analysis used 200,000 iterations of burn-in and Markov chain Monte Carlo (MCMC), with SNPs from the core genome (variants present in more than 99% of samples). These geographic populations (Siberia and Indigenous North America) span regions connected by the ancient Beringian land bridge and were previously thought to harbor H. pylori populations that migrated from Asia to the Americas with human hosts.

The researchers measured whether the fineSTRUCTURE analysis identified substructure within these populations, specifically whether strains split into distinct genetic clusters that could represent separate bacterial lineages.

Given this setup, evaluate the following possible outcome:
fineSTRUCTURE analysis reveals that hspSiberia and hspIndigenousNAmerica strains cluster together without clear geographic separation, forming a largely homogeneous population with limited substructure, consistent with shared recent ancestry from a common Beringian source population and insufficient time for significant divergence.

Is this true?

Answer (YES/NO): NO